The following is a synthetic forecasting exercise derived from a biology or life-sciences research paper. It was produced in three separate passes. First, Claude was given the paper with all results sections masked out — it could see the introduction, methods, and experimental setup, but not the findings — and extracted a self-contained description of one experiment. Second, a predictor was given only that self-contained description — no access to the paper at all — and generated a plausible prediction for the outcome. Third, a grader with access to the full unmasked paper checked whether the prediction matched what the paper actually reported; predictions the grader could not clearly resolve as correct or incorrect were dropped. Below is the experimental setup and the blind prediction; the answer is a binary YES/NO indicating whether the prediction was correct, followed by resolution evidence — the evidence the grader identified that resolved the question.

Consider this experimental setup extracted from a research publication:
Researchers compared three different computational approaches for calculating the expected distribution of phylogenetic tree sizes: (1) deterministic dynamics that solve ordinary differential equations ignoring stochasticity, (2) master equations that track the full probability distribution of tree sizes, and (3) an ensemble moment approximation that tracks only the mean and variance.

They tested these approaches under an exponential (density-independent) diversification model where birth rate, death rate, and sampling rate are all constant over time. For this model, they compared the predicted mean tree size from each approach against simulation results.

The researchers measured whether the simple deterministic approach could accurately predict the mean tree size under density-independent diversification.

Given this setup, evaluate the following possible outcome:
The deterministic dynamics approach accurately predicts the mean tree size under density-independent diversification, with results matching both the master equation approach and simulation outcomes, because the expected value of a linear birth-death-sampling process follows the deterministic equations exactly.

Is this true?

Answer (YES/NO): YES